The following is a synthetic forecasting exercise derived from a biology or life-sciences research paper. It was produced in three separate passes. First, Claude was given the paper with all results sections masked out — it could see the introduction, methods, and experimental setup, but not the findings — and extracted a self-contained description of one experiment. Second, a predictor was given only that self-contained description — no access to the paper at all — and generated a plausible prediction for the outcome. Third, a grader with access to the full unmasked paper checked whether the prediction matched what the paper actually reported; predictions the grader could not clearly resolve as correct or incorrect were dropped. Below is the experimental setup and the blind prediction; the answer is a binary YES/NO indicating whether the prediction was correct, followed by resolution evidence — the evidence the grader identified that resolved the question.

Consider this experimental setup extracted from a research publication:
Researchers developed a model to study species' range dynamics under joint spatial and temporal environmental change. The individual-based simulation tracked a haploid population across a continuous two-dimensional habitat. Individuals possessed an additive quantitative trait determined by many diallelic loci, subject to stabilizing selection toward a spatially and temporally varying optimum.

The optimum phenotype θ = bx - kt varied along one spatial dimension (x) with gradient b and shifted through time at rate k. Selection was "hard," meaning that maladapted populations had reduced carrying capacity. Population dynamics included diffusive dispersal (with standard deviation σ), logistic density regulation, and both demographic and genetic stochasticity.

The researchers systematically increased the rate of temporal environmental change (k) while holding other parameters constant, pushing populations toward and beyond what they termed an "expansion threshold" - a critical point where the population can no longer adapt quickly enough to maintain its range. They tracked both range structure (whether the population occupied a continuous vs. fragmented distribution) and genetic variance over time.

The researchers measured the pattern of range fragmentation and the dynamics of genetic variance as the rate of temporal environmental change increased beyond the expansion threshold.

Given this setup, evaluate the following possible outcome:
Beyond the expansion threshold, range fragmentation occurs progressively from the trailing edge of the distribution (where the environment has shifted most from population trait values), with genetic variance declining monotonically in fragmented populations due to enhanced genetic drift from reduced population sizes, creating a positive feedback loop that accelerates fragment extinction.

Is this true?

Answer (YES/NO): NO